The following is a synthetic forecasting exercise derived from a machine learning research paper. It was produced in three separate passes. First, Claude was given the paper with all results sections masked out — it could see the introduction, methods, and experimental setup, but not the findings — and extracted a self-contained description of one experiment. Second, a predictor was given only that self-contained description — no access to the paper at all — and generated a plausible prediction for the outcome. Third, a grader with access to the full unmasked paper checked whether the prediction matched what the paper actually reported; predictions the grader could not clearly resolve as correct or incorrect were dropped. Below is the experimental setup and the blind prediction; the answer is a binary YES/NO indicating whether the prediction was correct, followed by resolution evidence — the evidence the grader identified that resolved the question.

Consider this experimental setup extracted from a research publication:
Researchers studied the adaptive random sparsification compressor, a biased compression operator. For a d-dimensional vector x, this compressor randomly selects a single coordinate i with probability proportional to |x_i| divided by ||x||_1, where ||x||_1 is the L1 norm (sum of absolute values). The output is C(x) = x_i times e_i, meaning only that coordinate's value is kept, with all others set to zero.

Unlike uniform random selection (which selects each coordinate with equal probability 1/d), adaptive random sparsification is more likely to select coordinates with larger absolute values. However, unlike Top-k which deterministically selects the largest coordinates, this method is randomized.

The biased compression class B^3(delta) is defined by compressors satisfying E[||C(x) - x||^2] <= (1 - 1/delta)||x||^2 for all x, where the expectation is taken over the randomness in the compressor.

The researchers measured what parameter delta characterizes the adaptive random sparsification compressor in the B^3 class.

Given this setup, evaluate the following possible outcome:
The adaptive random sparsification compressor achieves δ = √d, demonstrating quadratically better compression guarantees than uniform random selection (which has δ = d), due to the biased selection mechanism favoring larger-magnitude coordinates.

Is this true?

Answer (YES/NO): NO